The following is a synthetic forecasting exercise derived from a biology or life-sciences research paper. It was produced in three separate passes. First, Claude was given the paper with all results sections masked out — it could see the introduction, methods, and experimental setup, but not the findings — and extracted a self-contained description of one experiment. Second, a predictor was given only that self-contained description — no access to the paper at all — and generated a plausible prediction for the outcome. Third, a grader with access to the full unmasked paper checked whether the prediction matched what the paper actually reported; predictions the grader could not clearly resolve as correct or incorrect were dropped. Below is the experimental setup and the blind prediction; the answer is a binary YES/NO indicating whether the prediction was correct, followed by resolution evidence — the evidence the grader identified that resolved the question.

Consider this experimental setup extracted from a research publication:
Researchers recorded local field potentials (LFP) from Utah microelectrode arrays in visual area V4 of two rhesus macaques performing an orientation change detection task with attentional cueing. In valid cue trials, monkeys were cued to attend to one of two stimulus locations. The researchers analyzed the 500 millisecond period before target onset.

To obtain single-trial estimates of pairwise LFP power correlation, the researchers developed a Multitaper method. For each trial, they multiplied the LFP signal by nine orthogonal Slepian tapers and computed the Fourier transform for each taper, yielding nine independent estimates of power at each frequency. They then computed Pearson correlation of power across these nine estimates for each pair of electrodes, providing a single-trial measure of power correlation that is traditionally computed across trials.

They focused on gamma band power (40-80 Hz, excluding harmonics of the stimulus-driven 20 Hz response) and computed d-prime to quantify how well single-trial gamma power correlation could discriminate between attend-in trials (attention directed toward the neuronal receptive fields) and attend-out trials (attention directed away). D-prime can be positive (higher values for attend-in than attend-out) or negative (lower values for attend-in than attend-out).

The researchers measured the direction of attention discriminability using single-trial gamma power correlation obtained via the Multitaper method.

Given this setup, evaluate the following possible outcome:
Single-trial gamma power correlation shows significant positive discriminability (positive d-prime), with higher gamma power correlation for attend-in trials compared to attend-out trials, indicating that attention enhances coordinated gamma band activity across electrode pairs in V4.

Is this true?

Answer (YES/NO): NO